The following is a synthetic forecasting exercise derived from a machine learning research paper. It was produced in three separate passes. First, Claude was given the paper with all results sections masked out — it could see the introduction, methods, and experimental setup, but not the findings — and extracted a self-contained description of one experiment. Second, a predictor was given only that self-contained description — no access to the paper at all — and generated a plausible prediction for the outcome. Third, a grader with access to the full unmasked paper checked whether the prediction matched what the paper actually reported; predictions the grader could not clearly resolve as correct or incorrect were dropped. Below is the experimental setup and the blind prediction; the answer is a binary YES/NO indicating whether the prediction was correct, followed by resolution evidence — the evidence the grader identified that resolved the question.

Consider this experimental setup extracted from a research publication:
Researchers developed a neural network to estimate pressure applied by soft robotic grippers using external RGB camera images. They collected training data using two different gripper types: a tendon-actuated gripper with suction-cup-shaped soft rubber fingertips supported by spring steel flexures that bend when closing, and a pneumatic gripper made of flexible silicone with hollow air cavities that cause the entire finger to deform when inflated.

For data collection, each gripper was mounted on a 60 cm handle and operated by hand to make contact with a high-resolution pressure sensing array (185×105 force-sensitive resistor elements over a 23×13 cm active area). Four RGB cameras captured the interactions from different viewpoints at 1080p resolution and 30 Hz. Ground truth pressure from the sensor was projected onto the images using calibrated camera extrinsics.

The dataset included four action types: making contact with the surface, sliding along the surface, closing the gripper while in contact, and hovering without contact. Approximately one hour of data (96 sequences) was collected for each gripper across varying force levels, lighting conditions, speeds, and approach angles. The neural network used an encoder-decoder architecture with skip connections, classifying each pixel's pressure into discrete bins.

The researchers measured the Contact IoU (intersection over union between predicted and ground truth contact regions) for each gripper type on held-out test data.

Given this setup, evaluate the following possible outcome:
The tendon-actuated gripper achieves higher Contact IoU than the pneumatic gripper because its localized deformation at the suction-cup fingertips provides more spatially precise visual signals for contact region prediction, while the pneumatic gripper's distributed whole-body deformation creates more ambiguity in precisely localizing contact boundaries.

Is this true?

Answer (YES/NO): YES